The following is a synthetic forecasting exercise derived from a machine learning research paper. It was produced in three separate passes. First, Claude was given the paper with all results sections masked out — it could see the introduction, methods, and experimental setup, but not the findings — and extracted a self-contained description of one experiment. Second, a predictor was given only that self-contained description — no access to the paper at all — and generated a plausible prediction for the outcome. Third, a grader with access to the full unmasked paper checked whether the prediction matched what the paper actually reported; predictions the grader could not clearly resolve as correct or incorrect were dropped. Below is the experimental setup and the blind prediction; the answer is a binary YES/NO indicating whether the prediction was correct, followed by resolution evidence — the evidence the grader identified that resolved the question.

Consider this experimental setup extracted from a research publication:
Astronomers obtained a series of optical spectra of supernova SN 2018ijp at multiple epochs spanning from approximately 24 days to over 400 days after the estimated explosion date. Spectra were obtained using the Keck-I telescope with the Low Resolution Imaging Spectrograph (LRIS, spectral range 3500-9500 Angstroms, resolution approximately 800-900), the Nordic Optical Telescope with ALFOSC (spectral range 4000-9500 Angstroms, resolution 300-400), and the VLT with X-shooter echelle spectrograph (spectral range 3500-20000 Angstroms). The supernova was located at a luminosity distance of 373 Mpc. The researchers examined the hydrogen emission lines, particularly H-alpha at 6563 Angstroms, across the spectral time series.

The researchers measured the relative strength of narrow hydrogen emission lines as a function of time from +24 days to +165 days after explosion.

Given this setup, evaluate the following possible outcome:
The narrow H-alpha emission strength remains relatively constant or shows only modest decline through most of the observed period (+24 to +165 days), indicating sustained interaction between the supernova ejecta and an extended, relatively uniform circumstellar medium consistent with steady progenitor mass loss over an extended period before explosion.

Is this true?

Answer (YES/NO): NO